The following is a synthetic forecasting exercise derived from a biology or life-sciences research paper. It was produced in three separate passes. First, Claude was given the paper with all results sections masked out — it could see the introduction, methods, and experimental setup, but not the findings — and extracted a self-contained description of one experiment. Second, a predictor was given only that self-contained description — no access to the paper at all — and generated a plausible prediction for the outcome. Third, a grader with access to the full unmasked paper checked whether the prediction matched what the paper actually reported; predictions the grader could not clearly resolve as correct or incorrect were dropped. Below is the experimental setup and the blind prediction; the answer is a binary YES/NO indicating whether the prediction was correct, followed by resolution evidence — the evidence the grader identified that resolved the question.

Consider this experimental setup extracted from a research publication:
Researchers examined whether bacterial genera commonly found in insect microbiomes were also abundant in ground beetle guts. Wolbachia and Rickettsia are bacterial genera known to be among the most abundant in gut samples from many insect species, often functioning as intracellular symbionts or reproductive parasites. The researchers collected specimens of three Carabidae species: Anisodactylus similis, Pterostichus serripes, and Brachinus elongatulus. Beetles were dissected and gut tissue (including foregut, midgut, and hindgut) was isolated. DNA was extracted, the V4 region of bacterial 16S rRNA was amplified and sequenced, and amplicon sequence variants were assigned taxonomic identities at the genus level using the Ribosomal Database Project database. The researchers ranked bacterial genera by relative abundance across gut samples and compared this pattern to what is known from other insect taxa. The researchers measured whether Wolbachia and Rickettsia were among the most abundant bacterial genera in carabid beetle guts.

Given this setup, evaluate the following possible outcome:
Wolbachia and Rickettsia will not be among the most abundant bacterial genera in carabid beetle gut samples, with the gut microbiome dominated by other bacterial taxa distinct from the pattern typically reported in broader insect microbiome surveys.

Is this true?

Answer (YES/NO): YES